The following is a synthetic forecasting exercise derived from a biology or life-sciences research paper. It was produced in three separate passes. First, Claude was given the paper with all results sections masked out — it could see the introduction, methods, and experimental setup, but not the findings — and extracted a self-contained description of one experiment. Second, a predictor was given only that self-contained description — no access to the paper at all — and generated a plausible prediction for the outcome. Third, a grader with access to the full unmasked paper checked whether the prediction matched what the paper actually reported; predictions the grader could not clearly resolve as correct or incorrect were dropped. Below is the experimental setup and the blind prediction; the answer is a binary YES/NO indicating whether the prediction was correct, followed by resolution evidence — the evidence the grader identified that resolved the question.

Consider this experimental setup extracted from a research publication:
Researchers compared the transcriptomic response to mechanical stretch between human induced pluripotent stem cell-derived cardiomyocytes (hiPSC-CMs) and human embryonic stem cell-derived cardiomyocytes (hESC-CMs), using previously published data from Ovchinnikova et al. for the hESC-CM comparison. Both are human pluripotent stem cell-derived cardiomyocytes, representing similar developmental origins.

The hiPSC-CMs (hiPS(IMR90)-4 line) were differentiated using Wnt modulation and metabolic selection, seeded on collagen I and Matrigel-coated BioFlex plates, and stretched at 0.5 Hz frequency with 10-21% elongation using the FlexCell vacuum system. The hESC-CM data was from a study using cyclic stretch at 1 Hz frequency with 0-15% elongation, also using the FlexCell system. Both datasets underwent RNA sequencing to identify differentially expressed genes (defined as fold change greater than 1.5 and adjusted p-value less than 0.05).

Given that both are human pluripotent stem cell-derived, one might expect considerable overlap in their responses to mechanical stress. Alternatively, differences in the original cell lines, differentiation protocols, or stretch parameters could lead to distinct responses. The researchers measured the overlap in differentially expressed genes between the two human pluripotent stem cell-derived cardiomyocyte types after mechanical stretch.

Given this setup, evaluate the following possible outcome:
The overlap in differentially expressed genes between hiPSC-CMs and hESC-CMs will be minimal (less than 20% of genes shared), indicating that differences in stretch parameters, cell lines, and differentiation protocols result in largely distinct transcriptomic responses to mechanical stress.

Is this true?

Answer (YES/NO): YES